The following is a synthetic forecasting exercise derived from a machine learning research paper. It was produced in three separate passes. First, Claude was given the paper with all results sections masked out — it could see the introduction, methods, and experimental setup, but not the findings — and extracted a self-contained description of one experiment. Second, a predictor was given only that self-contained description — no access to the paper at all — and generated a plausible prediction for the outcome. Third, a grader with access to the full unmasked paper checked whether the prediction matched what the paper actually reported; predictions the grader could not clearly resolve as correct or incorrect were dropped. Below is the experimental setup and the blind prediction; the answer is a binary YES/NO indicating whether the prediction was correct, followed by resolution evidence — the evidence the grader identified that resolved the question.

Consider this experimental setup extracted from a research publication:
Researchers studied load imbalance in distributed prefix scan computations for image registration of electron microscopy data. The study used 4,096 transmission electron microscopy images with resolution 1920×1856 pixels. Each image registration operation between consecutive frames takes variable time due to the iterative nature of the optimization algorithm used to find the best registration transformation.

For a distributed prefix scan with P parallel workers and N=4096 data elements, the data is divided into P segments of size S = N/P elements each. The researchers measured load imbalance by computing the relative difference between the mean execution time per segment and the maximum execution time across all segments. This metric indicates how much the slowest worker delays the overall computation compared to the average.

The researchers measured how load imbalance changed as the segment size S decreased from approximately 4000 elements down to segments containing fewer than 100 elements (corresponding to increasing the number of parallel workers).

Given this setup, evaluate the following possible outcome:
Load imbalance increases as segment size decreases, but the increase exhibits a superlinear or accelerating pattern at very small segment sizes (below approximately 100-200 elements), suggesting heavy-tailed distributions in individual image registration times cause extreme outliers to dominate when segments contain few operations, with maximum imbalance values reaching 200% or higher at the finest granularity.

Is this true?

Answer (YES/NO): NO